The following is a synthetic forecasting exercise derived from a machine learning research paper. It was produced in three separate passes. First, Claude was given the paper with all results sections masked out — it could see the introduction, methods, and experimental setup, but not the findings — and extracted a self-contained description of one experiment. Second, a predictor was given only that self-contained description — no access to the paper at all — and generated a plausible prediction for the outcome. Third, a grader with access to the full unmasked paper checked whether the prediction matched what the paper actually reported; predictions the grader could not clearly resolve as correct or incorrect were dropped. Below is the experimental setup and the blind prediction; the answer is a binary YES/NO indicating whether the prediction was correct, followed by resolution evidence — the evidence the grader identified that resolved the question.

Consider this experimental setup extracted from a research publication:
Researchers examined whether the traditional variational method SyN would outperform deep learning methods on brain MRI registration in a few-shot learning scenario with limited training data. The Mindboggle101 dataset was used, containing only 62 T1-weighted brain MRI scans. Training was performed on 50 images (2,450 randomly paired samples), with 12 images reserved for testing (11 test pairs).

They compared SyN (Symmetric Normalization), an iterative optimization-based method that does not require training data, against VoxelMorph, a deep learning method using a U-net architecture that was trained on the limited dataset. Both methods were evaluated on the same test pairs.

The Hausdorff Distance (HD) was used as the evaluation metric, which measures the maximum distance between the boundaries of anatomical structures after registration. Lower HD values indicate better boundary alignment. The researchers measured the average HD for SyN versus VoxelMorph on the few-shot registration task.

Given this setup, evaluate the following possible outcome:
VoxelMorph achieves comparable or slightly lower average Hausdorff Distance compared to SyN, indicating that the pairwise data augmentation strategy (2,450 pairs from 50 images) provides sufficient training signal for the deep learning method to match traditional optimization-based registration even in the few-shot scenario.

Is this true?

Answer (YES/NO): NO